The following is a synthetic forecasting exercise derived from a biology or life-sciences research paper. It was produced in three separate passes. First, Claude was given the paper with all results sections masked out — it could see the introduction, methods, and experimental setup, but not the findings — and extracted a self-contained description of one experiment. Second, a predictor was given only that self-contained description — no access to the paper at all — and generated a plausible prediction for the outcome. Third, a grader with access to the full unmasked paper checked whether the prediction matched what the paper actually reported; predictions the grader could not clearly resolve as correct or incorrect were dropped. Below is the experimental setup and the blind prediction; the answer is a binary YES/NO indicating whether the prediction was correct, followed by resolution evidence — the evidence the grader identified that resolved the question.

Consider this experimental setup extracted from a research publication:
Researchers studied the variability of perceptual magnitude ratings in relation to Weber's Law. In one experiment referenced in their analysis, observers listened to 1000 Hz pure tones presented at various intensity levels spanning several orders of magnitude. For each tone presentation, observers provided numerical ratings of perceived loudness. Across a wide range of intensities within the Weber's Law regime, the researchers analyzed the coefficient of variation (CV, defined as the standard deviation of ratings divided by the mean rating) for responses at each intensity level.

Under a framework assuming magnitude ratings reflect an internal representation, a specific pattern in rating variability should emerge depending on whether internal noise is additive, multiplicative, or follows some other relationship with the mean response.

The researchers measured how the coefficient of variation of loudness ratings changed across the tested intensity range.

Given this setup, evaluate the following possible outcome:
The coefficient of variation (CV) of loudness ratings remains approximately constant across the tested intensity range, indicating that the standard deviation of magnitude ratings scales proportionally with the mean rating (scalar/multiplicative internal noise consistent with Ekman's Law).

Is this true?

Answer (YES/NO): YES